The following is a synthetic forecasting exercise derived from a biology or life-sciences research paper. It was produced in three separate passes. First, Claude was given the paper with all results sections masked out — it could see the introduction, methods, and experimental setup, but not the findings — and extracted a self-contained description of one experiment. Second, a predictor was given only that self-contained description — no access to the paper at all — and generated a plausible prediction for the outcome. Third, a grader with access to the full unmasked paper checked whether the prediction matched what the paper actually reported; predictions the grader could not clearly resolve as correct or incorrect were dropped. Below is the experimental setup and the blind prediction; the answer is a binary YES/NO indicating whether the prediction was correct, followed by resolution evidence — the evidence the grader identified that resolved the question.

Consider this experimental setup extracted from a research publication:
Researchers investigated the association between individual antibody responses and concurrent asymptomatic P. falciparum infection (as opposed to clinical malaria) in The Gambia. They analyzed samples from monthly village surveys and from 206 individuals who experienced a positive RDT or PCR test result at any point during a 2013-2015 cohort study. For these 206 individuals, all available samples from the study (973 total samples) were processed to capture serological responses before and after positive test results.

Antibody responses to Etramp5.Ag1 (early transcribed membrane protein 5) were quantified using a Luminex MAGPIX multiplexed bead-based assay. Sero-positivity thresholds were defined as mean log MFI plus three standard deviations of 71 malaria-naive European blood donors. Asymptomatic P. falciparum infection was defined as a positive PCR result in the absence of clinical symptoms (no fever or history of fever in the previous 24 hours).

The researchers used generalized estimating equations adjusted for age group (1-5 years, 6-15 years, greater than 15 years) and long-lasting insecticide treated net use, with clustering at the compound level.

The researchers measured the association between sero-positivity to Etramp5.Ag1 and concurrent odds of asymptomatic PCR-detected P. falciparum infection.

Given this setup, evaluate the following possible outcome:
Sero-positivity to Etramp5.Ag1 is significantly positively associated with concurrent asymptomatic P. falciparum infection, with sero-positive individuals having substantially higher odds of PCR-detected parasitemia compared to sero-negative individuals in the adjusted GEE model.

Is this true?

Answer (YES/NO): YES